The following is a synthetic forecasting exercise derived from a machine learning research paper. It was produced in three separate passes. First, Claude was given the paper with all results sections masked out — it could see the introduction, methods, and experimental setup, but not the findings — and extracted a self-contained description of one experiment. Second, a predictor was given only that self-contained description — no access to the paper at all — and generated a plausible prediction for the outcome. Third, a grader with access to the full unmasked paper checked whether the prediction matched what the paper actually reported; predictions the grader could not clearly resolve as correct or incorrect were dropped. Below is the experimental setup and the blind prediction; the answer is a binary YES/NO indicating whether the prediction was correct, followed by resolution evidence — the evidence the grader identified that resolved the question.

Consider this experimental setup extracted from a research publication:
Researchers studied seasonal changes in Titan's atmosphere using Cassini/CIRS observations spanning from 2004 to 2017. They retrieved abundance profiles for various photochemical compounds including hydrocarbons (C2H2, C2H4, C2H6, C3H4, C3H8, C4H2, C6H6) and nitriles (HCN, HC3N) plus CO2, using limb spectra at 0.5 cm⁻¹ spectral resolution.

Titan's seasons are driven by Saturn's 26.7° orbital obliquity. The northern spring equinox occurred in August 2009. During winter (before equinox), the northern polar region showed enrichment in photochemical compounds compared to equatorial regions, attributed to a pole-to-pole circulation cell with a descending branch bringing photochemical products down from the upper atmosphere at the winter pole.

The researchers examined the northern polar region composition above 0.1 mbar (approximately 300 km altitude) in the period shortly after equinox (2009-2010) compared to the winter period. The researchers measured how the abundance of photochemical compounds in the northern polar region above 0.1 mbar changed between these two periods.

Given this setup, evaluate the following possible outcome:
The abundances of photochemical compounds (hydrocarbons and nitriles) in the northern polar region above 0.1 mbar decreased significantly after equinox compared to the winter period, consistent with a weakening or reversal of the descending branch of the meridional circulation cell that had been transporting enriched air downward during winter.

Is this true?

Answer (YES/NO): NO